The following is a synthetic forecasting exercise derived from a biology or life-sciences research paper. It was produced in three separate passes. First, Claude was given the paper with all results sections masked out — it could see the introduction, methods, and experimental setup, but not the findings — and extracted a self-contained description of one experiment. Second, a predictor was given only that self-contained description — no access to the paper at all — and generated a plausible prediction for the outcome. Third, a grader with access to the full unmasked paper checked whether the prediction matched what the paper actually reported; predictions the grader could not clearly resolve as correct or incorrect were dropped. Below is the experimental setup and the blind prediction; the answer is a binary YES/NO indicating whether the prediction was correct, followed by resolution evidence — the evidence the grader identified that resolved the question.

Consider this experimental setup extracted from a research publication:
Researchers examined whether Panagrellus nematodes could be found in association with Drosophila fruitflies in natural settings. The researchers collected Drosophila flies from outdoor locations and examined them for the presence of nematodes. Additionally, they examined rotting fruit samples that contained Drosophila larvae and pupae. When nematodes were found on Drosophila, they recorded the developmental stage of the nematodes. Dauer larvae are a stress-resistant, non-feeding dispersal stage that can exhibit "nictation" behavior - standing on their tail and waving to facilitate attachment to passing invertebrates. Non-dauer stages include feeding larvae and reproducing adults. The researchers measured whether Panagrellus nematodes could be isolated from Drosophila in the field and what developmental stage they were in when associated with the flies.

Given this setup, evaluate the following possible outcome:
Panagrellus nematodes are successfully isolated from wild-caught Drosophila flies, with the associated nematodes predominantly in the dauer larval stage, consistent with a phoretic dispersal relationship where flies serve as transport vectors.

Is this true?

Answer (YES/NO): YES